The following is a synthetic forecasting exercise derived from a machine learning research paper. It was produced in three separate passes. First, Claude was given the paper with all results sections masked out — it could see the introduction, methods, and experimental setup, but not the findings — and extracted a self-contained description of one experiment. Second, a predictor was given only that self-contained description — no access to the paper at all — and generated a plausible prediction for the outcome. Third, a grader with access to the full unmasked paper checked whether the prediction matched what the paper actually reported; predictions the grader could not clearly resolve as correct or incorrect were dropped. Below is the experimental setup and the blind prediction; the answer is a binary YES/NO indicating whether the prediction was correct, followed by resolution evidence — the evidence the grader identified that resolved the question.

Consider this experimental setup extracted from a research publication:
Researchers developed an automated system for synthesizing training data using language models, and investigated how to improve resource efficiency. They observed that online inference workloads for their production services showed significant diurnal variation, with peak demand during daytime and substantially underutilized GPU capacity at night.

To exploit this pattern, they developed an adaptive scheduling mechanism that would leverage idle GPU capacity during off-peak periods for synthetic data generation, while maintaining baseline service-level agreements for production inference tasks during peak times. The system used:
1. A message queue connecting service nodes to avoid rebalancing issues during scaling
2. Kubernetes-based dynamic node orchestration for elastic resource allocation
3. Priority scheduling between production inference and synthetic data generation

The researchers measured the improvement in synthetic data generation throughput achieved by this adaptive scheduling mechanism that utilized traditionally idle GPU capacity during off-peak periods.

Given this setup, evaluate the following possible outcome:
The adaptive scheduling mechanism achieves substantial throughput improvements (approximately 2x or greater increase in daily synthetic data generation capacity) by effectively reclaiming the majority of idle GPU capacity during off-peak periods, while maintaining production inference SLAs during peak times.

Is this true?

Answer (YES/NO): YES